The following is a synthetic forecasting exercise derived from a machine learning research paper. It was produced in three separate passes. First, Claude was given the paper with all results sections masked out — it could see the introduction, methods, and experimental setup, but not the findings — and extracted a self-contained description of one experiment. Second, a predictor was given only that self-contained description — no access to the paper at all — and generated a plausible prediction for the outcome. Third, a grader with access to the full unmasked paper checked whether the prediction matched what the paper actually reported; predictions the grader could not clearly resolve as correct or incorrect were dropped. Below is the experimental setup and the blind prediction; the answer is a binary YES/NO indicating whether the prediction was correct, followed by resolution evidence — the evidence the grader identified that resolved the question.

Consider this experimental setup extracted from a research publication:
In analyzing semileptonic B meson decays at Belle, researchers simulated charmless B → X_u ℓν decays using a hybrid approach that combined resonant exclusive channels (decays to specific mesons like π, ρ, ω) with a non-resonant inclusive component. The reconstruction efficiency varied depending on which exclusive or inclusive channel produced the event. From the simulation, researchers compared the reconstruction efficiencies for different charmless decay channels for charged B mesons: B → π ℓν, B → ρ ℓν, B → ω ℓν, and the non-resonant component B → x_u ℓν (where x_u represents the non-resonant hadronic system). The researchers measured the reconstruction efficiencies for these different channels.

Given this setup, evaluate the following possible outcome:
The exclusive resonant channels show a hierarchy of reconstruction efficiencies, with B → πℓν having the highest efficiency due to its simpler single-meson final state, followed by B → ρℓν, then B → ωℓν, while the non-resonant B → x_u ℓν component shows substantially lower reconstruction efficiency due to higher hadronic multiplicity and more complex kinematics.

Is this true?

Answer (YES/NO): YES